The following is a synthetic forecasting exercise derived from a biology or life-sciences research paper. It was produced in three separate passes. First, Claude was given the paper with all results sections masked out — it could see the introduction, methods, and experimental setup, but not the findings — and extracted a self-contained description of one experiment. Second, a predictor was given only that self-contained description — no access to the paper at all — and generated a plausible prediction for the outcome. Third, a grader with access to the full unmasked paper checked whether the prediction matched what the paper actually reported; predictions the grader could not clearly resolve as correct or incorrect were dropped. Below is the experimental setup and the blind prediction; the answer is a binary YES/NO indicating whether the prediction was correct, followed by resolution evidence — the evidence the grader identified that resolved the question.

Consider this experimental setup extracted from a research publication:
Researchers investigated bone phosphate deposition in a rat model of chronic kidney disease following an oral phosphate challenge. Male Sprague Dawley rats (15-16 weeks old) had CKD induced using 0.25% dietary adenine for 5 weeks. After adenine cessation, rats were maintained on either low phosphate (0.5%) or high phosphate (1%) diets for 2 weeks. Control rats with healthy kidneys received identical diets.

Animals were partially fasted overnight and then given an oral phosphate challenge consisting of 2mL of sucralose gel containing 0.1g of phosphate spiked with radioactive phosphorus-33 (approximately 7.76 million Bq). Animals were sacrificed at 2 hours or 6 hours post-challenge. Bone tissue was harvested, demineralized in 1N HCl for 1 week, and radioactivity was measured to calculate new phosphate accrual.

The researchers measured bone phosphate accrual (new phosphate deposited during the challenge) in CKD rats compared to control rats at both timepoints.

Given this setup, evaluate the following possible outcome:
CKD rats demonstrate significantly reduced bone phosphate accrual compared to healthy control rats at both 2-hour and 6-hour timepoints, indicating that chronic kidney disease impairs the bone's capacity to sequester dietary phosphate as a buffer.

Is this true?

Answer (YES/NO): NO